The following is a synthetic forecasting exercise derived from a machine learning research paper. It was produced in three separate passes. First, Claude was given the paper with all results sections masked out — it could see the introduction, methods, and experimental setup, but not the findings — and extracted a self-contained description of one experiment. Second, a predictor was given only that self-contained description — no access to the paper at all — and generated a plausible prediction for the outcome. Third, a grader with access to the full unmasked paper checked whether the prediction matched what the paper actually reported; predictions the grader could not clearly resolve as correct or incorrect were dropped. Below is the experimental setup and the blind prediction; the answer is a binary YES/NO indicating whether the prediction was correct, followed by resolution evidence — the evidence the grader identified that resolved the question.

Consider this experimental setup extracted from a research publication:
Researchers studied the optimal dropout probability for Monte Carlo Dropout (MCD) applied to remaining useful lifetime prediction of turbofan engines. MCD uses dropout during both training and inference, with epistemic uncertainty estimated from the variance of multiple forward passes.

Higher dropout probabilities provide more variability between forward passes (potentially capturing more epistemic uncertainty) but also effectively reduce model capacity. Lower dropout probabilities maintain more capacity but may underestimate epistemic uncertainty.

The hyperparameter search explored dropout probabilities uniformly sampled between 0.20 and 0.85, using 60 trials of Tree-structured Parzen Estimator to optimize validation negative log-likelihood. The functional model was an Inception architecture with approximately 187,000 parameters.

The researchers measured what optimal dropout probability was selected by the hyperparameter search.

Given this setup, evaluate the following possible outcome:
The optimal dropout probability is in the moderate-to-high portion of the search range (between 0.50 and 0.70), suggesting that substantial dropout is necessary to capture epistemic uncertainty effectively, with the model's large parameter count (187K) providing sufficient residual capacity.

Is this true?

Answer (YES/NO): NO